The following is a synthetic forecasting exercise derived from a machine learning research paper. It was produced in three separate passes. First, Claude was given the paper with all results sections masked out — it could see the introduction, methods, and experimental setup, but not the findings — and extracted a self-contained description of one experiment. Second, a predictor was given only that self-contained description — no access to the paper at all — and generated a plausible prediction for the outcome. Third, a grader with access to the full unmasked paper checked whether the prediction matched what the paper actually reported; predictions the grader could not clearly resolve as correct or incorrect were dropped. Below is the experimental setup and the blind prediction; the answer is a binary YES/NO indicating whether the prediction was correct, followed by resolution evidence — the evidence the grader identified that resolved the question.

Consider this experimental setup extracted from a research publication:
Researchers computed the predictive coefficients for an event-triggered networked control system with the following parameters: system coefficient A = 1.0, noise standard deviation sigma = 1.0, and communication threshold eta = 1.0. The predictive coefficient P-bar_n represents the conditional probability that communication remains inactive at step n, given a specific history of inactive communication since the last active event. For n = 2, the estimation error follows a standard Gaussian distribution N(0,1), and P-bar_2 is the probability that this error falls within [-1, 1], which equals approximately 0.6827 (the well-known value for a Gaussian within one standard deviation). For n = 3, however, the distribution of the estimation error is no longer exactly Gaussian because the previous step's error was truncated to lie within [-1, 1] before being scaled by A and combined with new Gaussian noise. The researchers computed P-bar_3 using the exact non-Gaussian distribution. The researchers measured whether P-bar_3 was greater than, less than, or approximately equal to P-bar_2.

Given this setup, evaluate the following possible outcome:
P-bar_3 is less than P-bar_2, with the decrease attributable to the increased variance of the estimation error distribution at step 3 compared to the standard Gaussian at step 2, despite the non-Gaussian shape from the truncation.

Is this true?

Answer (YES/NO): YES